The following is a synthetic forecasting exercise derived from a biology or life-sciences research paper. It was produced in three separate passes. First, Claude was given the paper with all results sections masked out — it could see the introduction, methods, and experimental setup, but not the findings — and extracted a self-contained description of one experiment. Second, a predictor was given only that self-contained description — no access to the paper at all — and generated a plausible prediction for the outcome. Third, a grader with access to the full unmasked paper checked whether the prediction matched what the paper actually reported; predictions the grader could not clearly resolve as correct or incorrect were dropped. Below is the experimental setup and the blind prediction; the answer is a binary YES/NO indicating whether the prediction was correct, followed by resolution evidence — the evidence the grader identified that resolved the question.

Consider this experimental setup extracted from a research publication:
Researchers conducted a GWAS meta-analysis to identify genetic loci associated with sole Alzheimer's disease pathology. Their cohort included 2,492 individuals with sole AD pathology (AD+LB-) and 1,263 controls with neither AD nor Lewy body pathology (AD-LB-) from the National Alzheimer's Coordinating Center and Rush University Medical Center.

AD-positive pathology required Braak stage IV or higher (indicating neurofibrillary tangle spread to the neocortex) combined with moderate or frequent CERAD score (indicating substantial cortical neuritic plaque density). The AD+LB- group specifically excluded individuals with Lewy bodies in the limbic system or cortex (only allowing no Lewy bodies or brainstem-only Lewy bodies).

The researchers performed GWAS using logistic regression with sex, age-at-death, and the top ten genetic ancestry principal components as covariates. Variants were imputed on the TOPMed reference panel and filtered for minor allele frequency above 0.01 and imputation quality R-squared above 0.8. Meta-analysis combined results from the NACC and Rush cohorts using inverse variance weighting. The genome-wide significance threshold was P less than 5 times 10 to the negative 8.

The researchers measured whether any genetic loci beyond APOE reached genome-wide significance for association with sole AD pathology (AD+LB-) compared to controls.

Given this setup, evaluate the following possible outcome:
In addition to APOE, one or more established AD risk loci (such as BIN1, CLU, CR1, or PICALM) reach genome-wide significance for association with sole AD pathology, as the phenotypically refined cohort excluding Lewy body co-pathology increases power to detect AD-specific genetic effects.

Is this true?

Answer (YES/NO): YES